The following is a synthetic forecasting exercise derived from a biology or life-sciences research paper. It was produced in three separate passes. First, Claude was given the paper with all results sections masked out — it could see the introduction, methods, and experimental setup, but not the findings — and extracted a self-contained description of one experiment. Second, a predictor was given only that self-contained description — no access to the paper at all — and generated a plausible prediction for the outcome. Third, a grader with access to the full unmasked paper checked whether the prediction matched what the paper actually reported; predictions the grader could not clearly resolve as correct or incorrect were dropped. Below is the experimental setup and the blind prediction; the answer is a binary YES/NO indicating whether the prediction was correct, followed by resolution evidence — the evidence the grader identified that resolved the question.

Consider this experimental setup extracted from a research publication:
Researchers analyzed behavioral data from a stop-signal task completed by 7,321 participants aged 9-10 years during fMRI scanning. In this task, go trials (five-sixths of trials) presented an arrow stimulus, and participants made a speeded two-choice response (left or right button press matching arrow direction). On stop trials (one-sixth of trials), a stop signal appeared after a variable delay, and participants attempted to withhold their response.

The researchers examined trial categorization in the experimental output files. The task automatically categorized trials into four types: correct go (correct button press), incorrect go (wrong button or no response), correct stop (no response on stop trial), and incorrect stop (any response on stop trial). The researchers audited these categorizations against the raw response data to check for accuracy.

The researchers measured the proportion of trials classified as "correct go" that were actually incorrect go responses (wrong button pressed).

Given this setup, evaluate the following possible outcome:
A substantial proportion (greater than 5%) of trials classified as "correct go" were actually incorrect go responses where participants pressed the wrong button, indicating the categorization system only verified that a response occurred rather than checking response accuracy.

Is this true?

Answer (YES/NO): NO